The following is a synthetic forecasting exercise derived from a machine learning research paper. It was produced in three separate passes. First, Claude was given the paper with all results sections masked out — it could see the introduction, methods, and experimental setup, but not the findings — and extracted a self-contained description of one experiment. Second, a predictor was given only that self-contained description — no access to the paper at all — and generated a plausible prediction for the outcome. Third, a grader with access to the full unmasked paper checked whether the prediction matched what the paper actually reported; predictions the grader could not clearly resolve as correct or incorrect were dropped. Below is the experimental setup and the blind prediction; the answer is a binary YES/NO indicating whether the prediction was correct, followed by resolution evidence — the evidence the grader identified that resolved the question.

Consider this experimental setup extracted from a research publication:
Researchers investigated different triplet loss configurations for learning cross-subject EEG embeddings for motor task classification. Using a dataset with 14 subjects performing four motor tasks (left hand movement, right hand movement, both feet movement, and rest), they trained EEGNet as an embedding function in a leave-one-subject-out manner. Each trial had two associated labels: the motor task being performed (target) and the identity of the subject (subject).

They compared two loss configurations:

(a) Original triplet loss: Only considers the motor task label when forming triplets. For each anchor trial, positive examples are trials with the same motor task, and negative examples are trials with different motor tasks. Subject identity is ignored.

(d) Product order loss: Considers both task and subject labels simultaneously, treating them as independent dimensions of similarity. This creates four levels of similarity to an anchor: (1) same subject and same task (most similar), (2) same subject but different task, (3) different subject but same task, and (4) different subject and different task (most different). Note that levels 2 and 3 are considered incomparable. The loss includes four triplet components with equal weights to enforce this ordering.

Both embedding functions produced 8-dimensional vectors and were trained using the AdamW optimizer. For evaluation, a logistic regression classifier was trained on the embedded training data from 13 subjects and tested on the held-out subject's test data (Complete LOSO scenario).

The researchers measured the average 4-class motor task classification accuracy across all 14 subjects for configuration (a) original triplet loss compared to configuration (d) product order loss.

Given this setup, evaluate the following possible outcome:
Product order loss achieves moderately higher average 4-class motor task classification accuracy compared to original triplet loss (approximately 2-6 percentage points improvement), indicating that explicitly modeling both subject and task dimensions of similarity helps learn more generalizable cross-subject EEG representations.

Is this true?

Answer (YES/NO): NO